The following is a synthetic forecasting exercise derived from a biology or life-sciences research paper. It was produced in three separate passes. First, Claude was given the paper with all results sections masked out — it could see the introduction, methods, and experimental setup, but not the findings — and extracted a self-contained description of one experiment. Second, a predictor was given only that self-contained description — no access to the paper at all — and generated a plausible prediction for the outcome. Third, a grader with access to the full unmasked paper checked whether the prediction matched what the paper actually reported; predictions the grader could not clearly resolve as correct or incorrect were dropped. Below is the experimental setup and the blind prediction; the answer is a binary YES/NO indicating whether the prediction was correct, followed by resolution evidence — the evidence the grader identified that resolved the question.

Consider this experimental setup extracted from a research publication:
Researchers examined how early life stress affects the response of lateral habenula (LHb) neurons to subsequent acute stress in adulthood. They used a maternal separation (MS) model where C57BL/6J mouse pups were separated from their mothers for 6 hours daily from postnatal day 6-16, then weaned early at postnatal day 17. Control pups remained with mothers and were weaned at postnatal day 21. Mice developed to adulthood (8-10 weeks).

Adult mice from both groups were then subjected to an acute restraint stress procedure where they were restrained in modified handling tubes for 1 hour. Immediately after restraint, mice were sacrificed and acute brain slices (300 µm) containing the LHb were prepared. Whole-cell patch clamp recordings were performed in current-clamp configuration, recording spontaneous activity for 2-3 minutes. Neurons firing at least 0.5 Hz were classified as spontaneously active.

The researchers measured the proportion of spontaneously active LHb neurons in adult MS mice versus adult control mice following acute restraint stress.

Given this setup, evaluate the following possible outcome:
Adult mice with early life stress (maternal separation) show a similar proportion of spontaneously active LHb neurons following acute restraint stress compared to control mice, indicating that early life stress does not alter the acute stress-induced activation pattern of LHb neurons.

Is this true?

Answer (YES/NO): NO